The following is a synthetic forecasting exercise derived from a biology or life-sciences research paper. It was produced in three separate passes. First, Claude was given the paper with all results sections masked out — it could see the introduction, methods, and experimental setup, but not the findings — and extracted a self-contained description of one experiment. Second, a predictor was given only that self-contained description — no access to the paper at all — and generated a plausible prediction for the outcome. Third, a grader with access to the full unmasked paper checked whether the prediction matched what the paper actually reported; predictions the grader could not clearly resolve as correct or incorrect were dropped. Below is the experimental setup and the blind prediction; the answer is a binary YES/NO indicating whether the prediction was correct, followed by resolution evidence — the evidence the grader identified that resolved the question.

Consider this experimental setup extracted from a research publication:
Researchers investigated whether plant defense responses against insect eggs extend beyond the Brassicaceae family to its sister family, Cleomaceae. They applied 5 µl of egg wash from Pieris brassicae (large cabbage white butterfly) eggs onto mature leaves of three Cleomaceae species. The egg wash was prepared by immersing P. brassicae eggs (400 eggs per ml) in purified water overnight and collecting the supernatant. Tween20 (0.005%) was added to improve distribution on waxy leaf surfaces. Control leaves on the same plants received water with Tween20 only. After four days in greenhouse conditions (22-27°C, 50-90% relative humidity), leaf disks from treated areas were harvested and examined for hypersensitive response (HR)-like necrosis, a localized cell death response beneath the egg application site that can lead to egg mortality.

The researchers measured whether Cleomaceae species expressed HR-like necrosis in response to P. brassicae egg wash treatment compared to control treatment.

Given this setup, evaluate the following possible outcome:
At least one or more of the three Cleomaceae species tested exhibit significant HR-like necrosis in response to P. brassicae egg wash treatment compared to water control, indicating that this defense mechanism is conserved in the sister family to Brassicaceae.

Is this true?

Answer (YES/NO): NO